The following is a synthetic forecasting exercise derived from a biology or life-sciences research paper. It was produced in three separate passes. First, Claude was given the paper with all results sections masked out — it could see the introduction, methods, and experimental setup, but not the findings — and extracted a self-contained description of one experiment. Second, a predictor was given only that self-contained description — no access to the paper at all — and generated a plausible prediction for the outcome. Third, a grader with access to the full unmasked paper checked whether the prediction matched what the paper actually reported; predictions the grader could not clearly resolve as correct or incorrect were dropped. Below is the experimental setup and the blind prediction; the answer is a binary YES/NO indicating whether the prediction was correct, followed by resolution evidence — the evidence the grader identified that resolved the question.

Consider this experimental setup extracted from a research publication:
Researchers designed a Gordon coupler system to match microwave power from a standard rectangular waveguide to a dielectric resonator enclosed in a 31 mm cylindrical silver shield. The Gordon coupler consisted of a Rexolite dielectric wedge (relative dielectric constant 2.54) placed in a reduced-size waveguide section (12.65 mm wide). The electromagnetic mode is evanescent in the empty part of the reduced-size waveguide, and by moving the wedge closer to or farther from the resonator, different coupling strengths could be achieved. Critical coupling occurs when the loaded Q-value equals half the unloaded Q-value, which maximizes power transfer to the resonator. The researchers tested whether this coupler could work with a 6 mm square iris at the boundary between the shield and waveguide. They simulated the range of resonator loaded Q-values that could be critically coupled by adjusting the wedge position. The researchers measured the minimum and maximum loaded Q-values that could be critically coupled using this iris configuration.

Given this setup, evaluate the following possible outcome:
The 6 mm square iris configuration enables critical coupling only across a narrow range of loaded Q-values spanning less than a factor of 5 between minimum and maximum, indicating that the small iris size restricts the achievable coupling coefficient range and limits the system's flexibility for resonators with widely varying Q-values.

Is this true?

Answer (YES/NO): NO